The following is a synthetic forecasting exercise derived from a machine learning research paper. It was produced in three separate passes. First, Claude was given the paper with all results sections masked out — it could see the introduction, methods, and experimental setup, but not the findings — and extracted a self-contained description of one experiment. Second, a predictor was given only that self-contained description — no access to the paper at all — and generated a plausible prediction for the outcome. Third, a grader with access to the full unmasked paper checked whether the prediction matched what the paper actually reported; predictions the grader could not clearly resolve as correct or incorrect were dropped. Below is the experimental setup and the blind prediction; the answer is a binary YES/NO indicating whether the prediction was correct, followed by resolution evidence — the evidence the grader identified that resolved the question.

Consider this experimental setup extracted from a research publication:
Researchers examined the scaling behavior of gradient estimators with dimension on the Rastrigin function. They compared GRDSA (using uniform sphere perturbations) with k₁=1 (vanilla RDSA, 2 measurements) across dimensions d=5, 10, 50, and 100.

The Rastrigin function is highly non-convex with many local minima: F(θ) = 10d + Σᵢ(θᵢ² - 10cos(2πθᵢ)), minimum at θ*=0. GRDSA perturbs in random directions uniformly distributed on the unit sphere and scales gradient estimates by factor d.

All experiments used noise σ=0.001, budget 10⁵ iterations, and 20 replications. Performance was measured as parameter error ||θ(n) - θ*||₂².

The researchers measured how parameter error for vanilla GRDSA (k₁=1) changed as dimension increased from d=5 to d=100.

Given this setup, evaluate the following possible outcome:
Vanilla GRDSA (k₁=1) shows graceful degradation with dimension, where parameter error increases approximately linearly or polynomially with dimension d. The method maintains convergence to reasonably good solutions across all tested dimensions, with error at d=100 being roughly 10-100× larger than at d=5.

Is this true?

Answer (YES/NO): NO